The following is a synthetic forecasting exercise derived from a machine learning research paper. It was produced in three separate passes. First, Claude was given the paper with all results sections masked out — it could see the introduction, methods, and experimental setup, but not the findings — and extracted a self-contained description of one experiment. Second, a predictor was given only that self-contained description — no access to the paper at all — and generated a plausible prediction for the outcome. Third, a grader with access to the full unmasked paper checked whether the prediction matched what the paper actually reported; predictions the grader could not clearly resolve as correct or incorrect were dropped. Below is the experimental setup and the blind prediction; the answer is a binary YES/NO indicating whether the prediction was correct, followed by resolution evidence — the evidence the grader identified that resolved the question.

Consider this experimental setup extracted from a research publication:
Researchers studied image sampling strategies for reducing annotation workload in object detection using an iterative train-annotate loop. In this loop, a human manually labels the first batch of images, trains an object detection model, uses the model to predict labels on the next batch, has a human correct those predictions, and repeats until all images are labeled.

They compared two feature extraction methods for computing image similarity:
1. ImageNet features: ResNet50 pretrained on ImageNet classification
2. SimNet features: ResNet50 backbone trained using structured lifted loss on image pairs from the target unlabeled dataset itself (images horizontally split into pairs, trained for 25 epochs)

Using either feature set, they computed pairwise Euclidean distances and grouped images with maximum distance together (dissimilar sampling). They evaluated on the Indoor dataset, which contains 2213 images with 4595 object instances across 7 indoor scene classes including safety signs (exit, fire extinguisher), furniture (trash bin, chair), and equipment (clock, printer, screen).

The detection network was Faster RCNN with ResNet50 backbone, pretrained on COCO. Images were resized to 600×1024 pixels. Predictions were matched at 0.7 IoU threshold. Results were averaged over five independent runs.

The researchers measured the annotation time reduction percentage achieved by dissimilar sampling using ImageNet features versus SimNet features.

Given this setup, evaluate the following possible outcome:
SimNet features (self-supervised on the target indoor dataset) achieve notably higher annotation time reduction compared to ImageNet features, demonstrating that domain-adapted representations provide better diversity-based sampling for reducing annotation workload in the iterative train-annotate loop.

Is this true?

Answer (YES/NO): YES